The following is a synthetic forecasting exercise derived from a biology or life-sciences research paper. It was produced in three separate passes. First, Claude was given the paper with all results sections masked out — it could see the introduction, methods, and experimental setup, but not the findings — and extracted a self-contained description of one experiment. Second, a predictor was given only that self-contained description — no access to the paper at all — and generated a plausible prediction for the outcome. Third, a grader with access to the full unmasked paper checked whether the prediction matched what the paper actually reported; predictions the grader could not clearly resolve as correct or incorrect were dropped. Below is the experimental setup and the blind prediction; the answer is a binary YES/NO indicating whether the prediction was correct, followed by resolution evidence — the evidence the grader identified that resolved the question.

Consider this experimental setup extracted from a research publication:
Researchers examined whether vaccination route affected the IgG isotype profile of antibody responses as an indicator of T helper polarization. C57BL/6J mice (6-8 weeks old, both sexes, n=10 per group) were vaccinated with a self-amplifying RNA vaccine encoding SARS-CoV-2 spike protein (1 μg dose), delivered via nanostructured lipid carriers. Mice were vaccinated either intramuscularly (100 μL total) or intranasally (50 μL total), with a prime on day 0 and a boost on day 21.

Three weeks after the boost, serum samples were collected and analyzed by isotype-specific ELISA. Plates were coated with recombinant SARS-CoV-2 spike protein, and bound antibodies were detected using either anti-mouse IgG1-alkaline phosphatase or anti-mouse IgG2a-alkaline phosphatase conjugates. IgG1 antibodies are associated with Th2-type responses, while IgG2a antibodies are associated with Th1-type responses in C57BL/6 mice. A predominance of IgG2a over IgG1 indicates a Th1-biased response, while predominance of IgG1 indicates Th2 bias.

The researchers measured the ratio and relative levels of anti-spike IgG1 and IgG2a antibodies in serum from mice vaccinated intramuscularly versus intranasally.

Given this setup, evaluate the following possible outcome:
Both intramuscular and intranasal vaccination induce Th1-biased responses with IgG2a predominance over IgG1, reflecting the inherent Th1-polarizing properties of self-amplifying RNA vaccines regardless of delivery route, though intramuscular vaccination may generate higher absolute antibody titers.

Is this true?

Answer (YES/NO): YES